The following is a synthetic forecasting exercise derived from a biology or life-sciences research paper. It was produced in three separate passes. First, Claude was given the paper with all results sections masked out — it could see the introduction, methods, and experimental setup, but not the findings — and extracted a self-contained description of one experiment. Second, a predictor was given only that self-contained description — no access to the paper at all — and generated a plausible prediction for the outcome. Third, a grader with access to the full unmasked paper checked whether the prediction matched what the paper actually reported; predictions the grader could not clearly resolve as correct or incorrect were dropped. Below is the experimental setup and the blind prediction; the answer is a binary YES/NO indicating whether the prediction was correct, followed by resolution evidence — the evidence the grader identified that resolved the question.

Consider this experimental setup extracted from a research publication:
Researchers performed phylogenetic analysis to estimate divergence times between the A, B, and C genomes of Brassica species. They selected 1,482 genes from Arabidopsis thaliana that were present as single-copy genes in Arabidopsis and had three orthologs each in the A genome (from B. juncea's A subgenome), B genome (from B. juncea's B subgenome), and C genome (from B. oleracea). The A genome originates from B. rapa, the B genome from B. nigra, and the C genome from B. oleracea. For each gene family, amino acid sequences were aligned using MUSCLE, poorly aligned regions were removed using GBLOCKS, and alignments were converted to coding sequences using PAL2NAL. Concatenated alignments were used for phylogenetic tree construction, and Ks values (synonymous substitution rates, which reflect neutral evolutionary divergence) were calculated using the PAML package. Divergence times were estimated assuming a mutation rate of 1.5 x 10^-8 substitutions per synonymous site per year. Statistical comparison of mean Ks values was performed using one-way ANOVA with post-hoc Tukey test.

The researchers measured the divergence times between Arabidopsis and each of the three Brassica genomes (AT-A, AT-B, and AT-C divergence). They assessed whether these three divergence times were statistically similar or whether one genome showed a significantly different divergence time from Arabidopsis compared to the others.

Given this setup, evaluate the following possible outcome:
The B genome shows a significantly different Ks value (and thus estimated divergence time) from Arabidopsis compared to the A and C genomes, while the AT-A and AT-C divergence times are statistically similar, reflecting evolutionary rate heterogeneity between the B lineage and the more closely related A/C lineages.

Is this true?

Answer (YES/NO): NO